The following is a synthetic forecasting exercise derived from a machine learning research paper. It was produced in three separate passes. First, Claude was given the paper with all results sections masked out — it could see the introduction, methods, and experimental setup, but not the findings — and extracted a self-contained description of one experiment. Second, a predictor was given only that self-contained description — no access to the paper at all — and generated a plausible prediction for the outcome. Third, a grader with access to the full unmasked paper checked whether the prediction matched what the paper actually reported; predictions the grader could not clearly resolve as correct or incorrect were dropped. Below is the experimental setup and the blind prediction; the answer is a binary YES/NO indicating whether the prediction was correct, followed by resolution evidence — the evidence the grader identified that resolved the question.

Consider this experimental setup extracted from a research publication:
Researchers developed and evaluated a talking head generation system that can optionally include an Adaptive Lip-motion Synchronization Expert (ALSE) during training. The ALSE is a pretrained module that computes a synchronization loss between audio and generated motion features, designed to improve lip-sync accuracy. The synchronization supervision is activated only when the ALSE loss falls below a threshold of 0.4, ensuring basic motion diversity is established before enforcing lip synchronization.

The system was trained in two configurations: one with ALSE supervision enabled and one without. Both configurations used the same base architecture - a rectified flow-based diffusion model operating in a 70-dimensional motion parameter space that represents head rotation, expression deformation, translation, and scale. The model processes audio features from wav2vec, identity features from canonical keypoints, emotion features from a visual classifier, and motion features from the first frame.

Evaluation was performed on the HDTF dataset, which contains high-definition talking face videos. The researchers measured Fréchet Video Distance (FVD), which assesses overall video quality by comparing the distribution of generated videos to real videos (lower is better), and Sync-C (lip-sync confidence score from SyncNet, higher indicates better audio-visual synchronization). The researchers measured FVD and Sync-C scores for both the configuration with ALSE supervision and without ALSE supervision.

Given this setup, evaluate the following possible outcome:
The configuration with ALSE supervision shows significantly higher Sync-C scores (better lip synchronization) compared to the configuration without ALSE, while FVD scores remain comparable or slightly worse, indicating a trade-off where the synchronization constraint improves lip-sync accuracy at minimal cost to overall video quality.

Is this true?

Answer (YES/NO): YES